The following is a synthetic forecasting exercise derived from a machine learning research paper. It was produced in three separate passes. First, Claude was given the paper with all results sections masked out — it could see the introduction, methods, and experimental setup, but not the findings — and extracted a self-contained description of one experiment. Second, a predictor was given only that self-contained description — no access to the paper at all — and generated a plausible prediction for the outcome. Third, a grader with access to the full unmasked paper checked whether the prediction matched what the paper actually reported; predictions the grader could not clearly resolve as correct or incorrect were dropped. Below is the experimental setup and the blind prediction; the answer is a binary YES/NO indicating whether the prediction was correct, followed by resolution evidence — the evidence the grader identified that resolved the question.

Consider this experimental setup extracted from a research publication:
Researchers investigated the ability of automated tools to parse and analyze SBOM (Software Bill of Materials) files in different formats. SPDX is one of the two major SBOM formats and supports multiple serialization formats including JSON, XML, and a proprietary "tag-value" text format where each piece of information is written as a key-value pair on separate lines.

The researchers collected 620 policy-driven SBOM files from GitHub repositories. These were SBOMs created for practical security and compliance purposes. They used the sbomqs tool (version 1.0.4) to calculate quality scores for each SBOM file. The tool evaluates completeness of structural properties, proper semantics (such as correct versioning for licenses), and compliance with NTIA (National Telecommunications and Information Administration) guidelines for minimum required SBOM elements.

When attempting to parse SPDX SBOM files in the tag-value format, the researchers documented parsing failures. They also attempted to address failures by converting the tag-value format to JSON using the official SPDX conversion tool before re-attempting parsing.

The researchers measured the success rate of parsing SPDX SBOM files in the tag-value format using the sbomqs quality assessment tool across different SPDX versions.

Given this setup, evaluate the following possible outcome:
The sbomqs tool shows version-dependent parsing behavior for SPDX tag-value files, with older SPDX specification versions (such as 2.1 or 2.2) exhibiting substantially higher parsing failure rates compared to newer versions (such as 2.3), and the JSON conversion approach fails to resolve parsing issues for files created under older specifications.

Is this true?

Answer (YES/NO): NO